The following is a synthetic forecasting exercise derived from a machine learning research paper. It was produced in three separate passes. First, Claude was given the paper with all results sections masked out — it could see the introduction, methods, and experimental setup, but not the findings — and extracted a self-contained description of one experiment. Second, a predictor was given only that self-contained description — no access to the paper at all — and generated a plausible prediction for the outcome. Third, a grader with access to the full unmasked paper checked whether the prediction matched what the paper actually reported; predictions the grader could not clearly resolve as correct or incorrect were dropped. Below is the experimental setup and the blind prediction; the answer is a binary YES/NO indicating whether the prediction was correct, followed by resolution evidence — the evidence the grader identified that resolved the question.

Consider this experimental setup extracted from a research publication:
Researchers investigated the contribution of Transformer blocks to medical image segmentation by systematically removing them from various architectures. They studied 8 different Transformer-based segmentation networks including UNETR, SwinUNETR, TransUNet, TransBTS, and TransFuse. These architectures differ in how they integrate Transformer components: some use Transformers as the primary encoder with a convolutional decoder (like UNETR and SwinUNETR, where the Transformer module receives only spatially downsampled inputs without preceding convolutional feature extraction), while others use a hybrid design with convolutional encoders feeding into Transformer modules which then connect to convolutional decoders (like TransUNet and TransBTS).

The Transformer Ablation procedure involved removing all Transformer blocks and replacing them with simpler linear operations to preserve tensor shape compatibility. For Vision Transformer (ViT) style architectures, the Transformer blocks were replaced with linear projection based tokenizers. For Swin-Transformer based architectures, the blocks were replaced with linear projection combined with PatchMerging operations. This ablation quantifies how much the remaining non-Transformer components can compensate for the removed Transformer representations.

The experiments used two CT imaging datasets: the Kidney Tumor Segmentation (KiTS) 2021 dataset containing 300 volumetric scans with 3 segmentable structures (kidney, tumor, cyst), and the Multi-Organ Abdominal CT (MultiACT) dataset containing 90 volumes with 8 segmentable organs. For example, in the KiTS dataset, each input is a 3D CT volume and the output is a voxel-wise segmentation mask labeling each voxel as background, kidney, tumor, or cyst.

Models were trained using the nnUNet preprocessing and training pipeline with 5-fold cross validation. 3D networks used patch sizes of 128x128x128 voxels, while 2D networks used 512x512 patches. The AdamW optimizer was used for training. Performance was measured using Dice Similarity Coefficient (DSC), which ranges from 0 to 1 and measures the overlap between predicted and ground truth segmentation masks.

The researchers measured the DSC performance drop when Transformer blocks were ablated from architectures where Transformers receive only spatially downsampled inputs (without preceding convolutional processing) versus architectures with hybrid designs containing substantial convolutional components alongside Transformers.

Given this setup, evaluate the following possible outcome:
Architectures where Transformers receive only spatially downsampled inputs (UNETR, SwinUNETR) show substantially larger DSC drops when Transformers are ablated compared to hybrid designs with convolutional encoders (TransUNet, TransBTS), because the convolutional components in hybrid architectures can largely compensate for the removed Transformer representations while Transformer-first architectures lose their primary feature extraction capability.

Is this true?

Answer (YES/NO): NO